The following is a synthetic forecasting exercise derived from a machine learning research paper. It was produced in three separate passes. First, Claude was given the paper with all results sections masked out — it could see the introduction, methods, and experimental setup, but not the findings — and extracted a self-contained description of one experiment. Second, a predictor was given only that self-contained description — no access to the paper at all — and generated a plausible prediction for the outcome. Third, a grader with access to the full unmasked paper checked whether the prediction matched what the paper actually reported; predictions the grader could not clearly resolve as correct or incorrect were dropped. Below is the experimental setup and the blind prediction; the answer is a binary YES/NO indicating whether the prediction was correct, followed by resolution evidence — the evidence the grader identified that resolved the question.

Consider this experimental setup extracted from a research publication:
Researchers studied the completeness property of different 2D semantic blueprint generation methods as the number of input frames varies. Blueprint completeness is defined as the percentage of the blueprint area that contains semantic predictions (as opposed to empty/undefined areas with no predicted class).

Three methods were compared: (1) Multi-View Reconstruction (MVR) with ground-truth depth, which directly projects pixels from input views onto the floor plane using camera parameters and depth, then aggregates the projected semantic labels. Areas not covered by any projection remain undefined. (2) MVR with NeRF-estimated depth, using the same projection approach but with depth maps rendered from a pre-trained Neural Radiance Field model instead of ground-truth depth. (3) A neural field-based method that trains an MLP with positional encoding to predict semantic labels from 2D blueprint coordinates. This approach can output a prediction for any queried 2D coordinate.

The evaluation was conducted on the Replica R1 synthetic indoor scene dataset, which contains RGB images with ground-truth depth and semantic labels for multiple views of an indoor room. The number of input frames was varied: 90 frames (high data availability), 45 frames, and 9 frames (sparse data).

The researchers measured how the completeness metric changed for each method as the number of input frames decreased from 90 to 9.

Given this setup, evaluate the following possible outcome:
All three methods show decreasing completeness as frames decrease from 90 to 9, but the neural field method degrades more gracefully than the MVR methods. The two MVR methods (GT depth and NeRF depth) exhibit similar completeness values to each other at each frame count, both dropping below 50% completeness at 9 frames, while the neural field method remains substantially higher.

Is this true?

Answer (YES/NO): NO